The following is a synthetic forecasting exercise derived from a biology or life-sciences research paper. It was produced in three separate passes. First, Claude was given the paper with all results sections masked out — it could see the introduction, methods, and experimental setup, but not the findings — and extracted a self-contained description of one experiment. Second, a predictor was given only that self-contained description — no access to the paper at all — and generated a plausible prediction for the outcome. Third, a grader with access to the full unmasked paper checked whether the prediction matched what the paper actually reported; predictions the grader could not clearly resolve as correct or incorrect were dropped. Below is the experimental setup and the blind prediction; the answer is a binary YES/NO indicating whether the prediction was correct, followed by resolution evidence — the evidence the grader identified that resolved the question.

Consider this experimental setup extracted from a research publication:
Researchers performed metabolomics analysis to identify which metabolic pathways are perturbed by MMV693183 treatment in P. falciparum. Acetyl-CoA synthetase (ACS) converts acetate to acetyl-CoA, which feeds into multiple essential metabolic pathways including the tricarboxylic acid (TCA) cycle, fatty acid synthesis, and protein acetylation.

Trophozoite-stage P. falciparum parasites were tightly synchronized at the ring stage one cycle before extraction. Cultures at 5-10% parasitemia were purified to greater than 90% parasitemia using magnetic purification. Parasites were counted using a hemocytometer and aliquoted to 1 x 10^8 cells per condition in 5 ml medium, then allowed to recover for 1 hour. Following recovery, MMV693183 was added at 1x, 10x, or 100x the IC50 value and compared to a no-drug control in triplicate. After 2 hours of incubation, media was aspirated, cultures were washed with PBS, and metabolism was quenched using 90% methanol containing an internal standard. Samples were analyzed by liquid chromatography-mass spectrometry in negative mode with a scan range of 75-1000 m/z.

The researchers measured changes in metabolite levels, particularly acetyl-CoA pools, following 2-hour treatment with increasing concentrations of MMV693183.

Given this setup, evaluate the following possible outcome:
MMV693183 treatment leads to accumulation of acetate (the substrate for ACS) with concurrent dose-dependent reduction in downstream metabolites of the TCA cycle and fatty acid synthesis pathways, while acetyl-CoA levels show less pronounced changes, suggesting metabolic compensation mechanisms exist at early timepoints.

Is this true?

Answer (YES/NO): NO